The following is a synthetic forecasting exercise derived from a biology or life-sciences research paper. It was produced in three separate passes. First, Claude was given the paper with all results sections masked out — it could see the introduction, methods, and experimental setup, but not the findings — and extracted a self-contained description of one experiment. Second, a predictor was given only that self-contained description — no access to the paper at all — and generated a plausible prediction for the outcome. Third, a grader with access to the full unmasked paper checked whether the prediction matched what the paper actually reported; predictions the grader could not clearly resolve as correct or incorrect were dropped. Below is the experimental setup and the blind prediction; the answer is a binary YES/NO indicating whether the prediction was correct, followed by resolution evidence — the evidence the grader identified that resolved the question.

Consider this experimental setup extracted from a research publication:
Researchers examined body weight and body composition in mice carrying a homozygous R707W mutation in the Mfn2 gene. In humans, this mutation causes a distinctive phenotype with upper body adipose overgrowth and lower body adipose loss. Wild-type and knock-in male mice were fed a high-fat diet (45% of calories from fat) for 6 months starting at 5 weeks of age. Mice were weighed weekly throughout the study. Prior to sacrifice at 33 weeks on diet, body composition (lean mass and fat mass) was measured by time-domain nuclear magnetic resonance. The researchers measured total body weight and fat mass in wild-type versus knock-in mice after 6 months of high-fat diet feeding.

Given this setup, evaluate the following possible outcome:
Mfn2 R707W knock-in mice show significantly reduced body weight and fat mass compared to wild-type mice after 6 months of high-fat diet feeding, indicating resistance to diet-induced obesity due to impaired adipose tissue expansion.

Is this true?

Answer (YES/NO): NO